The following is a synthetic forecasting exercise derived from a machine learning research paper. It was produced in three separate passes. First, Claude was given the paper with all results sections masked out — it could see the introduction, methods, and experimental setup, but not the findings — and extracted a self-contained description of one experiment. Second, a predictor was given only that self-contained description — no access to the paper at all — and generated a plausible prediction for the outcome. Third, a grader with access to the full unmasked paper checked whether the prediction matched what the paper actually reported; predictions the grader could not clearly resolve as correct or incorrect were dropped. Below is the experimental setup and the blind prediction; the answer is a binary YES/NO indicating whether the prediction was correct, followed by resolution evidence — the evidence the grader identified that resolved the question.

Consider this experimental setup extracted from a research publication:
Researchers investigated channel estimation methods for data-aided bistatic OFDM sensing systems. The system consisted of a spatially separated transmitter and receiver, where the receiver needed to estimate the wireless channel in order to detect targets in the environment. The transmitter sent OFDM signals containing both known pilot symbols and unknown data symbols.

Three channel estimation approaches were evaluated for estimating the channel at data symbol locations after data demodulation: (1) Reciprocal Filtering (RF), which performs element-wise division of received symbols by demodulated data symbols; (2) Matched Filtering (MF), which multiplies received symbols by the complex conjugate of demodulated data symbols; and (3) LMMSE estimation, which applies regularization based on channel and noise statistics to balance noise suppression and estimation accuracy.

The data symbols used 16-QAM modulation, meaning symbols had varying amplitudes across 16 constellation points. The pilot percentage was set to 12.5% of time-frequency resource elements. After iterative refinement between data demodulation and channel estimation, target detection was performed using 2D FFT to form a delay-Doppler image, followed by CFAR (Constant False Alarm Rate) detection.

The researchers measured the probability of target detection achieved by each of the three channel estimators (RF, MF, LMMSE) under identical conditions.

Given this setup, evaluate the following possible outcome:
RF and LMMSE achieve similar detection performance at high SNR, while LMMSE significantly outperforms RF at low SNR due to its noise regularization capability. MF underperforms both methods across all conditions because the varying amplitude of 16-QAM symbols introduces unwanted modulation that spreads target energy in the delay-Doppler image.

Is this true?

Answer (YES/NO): NO